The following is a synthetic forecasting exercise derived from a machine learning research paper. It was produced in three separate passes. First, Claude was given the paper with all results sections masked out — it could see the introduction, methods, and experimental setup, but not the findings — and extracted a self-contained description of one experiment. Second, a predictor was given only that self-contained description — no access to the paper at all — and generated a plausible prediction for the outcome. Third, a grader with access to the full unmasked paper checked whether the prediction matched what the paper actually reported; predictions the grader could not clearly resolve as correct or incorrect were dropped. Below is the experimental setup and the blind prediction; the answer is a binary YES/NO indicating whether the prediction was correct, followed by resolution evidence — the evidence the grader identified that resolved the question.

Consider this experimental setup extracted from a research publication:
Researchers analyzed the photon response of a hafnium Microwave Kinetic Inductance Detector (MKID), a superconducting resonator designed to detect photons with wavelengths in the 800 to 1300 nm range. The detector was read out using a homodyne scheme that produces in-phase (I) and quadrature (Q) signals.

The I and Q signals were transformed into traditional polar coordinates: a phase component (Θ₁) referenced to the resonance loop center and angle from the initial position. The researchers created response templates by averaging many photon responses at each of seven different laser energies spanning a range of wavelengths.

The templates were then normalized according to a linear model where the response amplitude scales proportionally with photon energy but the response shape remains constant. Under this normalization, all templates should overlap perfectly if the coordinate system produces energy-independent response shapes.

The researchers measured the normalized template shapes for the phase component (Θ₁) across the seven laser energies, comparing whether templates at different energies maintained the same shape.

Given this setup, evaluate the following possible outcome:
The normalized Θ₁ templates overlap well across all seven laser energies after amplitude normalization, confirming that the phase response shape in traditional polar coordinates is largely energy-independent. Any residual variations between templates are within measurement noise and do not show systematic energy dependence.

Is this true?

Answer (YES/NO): NO